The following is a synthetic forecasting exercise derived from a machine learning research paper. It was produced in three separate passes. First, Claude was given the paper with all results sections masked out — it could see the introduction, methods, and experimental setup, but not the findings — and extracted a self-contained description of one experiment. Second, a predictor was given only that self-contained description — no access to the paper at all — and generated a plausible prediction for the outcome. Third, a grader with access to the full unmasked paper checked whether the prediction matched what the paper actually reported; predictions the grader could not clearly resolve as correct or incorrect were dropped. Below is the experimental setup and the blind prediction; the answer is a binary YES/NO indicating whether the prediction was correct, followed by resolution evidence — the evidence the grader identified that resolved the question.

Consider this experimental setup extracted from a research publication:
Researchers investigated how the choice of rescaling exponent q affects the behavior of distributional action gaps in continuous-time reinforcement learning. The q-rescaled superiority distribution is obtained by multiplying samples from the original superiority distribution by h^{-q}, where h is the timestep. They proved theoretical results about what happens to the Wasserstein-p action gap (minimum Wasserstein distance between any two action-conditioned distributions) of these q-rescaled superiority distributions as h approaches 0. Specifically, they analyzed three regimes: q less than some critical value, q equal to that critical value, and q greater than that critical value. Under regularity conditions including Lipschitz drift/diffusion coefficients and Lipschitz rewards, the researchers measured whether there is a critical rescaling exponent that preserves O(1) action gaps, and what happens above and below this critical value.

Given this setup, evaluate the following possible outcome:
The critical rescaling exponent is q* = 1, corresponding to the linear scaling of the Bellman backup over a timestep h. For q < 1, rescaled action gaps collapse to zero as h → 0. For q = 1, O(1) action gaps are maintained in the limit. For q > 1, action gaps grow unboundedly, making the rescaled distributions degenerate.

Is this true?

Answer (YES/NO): NO